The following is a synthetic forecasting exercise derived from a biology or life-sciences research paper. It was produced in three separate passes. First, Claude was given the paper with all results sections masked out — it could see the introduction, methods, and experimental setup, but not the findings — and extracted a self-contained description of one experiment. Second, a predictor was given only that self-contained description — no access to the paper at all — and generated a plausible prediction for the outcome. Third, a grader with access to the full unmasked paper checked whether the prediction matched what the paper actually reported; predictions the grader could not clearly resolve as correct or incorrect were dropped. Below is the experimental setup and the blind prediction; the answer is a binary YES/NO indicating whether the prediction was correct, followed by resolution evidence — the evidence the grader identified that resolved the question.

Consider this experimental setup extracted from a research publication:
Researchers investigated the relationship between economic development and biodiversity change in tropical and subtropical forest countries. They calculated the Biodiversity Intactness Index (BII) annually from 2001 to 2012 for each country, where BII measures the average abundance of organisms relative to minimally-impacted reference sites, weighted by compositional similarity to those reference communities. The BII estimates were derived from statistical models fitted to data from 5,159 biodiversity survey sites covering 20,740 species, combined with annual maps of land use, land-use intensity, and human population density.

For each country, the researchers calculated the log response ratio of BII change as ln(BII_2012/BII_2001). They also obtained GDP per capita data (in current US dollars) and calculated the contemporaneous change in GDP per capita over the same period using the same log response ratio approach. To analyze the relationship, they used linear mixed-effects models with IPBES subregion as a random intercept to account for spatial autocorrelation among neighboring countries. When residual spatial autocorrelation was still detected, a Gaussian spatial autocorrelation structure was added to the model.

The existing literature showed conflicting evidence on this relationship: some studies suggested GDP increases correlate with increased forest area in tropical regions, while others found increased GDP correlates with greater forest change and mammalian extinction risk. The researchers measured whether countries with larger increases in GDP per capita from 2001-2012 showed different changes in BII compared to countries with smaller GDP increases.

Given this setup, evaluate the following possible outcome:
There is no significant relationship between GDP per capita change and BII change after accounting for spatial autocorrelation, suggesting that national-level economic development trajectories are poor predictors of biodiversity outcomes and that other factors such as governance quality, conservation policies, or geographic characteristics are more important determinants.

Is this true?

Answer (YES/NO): YES